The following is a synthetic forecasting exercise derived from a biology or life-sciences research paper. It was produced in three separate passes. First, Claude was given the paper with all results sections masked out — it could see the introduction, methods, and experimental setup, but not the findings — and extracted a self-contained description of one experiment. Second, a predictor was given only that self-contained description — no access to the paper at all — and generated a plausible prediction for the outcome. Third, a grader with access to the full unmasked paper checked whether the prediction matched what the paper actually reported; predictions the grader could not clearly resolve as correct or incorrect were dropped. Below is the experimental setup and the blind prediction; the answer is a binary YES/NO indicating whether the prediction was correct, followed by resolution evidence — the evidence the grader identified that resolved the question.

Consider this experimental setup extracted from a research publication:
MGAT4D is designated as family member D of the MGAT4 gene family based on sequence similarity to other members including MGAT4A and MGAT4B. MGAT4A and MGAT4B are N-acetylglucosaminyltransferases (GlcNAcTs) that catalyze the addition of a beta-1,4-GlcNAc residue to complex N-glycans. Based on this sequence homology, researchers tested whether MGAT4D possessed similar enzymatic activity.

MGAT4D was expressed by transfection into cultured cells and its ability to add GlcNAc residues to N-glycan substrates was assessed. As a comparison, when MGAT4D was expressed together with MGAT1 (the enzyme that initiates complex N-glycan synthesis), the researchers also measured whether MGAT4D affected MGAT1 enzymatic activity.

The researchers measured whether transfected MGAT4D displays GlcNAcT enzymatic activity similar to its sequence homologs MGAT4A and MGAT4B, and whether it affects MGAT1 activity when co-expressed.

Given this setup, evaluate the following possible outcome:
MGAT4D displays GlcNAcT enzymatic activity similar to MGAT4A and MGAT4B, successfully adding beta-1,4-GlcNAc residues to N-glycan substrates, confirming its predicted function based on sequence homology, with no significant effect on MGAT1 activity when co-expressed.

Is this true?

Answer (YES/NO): NO